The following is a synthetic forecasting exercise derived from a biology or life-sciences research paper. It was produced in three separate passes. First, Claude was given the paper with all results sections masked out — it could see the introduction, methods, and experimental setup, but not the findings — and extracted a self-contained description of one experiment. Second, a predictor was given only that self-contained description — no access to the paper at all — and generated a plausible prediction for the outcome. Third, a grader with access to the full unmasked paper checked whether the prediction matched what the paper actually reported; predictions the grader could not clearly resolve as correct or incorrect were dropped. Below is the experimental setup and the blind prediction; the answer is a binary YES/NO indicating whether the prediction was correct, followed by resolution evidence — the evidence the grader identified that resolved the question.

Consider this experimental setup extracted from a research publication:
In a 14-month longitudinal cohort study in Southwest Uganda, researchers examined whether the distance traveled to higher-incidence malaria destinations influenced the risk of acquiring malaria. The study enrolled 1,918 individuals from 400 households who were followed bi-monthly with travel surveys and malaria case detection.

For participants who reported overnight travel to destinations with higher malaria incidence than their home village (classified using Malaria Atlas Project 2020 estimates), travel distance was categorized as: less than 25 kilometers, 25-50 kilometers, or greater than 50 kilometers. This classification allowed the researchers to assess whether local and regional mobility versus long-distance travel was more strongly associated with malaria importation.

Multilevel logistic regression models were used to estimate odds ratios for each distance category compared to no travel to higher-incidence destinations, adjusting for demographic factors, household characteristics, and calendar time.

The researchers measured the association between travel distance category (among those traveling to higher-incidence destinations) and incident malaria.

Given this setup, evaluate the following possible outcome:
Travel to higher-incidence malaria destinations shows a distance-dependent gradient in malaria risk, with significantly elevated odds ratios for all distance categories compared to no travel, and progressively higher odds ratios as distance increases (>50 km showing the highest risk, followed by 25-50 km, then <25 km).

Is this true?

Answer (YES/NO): NO